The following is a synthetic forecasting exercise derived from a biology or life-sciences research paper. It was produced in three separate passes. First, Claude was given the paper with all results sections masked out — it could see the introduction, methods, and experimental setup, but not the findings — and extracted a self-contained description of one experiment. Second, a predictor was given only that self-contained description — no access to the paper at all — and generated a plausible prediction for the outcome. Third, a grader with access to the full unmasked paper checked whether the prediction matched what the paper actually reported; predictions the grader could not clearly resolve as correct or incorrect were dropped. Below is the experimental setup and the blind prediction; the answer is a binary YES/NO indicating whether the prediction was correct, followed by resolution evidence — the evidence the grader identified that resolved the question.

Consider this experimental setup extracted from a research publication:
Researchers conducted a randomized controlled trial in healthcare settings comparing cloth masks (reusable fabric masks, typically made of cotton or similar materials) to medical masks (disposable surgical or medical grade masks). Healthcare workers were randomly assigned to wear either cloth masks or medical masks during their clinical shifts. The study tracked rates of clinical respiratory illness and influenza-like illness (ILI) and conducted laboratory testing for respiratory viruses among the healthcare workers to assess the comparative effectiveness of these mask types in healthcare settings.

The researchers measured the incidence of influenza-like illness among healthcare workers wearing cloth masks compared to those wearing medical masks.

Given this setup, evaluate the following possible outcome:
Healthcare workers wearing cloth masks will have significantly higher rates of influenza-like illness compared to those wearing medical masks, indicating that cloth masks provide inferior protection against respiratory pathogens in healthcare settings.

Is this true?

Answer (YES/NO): YES